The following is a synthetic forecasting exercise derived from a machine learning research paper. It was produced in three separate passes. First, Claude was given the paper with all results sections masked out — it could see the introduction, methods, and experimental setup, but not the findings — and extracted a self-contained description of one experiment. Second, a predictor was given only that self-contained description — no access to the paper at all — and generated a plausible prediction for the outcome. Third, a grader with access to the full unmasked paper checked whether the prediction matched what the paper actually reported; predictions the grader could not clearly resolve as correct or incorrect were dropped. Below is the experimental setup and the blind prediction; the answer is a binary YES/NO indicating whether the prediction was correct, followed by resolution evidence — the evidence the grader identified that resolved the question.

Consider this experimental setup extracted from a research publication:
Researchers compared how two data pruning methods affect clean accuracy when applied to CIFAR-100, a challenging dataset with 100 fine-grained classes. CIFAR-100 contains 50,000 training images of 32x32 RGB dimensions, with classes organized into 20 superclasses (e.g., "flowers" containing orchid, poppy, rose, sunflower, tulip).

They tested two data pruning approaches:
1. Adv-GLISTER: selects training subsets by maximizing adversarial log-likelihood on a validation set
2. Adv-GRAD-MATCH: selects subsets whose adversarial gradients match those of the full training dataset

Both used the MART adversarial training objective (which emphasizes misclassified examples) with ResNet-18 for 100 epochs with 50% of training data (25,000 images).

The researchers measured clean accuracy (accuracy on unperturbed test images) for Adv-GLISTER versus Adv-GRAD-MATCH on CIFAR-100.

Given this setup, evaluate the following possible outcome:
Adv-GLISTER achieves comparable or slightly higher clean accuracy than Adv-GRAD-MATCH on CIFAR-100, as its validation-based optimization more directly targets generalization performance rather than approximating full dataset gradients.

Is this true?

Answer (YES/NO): NO